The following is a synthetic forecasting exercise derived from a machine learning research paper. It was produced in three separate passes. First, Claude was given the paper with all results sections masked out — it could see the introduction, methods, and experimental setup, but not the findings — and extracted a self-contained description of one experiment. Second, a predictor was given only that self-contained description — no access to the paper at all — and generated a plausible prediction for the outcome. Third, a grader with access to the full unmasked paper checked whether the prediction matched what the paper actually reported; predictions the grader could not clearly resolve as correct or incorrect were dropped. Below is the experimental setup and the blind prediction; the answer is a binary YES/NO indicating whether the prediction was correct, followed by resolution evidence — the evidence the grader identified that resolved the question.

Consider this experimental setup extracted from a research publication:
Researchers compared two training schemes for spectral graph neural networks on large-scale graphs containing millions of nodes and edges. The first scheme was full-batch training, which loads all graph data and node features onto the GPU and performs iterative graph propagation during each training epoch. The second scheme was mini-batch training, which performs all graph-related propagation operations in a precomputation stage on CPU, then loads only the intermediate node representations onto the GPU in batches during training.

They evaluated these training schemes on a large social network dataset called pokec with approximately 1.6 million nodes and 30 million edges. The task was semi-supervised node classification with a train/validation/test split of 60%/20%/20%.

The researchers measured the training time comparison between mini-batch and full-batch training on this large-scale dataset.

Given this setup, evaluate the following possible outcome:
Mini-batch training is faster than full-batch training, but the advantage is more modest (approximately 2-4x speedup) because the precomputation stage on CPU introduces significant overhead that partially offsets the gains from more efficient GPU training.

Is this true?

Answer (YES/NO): NO